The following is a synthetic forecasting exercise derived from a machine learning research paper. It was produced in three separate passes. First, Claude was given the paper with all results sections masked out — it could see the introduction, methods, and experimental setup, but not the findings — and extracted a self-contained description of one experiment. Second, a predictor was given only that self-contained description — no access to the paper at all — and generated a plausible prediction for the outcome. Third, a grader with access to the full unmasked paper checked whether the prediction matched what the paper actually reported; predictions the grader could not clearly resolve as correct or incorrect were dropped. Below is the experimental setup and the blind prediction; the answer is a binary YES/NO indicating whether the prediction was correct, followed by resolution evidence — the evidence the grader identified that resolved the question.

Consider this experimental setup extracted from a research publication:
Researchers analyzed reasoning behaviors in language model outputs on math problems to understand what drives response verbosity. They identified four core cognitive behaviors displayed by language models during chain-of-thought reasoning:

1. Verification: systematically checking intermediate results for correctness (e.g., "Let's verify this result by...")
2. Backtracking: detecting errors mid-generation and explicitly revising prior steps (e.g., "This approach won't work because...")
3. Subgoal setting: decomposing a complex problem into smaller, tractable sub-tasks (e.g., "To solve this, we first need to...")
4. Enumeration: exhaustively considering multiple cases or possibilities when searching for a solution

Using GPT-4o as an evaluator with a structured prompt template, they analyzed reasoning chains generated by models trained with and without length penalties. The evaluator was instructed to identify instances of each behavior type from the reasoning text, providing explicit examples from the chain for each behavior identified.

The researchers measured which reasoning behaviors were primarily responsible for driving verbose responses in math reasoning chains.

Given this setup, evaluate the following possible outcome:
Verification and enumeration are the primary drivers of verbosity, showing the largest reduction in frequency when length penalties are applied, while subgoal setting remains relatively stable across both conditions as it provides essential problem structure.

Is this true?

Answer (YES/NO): NO